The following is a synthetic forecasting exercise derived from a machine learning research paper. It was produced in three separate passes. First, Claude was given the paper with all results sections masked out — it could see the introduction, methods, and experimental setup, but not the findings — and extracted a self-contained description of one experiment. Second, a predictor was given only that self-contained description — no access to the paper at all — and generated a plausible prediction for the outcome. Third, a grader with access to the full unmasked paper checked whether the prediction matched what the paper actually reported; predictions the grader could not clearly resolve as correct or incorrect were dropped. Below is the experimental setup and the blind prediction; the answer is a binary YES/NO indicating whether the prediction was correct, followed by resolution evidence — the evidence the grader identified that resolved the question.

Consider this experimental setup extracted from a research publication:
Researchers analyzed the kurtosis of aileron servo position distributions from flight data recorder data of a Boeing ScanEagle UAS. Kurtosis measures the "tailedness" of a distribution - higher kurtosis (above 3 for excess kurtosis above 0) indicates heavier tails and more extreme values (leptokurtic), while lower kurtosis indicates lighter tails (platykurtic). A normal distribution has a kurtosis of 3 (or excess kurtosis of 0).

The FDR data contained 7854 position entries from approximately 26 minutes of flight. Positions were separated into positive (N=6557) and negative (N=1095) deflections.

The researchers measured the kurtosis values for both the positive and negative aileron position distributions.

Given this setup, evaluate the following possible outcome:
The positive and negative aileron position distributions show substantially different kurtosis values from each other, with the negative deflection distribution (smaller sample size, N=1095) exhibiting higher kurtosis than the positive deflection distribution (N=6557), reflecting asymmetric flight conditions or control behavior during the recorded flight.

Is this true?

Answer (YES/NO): YES